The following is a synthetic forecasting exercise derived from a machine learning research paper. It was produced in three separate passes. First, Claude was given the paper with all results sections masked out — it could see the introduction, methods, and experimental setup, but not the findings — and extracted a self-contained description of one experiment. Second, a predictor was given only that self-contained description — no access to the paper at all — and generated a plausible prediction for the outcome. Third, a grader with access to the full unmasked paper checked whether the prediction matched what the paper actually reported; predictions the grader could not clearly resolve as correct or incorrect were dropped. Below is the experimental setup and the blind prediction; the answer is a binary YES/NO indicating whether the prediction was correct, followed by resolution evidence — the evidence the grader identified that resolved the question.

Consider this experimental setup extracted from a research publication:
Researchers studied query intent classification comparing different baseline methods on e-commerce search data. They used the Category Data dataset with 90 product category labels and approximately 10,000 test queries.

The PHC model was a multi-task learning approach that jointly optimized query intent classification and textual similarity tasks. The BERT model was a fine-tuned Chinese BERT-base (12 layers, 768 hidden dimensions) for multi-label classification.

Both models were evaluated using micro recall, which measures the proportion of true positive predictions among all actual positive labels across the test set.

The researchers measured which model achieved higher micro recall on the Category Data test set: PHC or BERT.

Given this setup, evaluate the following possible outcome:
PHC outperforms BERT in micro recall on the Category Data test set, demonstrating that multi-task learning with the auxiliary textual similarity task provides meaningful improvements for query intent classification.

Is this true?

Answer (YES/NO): YES